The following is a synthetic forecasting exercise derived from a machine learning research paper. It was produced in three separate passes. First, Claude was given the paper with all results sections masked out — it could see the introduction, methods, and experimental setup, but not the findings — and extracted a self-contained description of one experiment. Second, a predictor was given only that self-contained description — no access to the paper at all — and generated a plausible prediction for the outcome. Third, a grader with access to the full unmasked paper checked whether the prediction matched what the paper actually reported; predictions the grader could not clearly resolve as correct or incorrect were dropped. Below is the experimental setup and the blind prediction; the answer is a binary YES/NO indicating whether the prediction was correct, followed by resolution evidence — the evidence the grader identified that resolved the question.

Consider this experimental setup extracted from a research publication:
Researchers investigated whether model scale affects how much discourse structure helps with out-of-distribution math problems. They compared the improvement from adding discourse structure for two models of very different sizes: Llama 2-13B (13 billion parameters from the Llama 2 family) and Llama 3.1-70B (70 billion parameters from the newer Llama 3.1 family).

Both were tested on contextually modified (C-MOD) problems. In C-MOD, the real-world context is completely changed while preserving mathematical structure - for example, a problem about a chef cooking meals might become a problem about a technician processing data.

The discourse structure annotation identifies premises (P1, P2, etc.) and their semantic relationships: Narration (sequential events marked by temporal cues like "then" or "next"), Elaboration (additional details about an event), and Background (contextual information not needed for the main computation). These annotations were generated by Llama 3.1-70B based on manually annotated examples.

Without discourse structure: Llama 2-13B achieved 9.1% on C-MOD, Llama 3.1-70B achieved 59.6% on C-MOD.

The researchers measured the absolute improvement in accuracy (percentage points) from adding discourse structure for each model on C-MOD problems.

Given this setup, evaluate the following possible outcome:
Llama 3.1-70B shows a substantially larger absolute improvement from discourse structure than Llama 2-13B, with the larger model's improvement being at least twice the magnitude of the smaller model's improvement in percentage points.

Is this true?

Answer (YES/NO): NO